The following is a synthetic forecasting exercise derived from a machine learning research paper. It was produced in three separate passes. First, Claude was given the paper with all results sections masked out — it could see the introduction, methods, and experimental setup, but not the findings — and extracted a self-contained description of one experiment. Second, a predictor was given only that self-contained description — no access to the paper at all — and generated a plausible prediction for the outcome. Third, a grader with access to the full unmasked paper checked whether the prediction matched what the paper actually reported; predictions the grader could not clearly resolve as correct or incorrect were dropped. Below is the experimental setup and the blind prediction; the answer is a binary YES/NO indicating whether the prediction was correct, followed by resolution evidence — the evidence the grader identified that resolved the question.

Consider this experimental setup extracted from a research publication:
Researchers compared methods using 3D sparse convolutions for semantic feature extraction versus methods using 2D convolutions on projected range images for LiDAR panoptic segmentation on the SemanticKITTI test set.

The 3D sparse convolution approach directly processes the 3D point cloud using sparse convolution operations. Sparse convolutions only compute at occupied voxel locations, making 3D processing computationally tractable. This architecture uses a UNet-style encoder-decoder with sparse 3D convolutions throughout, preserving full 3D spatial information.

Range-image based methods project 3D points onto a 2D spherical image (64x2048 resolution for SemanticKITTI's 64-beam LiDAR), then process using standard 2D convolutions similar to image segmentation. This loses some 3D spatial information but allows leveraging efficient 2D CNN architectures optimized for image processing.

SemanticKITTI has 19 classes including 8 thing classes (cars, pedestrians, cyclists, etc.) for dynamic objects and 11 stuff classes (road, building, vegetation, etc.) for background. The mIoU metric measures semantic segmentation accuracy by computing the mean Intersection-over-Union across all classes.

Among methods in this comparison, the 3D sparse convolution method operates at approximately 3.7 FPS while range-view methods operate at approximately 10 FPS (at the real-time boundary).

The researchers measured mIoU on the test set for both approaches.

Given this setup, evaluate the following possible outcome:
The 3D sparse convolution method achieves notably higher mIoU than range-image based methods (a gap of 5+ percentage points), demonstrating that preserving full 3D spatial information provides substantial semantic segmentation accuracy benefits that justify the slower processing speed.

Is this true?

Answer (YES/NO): YES